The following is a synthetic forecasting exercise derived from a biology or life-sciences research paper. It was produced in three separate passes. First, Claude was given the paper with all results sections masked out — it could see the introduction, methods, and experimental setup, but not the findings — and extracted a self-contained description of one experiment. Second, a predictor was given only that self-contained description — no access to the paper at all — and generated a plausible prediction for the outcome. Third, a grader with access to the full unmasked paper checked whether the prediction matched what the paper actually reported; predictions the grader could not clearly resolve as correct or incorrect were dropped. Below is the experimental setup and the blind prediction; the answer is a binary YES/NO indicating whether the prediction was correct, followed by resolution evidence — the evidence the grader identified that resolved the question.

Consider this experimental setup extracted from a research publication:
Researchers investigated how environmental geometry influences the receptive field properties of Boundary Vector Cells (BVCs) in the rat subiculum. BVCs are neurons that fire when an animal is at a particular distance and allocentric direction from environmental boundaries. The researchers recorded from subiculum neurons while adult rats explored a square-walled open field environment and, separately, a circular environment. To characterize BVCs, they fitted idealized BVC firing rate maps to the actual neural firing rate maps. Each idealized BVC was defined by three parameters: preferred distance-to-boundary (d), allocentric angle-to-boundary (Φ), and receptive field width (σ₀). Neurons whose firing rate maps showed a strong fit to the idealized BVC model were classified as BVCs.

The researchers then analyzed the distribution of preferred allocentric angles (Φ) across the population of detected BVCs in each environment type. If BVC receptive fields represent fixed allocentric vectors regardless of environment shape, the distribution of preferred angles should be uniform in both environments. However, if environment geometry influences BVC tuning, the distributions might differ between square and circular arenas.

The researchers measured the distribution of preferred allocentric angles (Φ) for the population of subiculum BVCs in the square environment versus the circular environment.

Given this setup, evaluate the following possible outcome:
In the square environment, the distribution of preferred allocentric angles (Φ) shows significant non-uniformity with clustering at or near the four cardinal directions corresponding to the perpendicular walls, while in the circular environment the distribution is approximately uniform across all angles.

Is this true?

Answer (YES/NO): YES